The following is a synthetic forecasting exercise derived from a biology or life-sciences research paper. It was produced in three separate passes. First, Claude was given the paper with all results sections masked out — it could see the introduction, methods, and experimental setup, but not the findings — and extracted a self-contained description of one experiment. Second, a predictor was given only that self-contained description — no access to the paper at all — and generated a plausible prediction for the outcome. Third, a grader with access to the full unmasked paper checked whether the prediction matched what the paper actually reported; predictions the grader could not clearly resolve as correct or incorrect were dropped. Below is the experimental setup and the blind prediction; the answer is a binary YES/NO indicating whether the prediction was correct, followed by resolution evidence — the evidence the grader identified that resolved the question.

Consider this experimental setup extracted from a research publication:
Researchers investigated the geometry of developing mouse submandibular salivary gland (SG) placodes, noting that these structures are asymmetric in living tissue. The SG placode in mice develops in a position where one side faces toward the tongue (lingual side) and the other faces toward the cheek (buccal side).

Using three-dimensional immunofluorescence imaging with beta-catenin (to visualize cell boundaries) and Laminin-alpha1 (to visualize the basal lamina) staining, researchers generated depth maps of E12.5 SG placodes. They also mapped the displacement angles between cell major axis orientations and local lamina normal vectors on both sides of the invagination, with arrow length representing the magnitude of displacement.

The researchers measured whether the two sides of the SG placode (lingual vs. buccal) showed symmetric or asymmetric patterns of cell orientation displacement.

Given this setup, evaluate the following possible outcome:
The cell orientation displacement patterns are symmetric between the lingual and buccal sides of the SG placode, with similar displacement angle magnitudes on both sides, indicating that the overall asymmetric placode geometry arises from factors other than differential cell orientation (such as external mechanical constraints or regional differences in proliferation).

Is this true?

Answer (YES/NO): NO